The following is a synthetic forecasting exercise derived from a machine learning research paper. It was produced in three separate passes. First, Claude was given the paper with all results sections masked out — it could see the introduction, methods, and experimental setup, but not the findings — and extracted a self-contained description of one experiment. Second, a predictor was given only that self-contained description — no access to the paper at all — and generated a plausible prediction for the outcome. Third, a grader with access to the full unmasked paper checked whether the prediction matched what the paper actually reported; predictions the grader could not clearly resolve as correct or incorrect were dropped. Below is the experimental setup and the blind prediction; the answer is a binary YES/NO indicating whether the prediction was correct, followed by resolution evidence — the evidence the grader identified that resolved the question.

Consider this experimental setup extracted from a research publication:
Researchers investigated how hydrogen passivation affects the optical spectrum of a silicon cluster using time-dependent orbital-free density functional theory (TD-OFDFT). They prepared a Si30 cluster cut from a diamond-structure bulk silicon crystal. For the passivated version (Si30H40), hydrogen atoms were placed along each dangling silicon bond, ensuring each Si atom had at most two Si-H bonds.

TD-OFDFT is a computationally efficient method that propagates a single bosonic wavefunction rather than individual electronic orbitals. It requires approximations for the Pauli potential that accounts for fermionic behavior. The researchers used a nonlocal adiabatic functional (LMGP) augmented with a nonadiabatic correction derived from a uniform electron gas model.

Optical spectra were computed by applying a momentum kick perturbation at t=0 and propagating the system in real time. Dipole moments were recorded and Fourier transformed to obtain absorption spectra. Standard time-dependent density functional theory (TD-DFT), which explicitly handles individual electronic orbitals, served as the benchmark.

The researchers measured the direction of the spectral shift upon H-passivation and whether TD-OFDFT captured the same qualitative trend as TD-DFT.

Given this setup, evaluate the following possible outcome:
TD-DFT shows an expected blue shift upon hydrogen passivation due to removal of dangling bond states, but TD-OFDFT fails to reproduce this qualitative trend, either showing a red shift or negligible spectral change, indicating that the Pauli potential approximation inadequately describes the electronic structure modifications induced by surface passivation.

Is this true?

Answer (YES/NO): NO